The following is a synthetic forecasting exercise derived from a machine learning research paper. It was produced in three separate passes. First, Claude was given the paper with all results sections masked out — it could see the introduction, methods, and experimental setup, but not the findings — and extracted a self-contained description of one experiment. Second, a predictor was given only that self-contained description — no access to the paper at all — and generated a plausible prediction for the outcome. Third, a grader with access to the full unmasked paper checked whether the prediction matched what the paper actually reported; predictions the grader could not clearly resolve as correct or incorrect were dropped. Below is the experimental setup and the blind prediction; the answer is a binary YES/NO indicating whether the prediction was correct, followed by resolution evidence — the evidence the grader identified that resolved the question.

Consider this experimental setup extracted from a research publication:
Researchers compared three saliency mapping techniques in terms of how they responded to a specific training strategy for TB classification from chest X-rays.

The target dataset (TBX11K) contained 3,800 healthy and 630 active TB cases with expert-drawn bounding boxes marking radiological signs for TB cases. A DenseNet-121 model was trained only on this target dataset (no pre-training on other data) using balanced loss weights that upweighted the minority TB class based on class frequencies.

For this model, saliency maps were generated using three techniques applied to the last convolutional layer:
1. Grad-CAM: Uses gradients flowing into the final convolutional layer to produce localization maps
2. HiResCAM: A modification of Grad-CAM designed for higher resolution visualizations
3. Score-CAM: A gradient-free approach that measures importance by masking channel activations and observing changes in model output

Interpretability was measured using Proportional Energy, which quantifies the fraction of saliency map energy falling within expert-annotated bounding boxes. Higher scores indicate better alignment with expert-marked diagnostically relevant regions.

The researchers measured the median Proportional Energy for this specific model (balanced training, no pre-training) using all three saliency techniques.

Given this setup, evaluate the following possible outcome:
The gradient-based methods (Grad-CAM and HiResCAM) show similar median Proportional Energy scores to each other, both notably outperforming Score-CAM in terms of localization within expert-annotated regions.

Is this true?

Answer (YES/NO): YES